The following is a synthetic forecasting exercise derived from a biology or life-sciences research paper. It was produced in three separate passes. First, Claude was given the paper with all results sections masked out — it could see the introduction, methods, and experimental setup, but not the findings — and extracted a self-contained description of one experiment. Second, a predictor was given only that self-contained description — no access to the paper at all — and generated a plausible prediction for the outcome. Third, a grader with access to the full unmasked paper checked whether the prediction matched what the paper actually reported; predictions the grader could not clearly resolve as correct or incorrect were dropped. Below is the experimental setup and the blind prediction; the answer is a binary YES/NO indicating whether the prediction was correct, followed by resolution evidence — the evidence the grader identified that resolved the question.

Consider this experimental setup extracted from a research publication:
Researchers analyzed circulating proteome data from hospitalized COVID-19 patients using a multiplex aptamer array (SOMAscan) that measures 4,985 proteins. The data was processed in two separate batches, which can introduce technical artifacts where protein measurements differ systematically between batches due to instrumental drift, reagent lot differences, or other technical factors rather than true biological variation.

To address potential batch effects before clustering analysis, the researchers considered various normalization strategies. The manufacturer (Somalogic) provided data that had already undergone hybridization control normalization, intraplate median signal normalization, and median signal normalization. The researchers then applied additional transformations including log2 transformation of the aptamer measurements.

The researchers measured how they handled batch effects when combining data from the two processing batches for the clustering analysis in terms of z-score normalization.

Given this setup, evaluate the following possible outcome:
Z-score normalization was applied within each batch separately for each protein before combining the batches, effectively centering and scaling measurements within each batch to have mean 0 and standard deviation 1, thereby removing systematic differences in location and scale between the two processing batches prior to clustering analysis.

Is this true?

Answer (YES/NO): YES